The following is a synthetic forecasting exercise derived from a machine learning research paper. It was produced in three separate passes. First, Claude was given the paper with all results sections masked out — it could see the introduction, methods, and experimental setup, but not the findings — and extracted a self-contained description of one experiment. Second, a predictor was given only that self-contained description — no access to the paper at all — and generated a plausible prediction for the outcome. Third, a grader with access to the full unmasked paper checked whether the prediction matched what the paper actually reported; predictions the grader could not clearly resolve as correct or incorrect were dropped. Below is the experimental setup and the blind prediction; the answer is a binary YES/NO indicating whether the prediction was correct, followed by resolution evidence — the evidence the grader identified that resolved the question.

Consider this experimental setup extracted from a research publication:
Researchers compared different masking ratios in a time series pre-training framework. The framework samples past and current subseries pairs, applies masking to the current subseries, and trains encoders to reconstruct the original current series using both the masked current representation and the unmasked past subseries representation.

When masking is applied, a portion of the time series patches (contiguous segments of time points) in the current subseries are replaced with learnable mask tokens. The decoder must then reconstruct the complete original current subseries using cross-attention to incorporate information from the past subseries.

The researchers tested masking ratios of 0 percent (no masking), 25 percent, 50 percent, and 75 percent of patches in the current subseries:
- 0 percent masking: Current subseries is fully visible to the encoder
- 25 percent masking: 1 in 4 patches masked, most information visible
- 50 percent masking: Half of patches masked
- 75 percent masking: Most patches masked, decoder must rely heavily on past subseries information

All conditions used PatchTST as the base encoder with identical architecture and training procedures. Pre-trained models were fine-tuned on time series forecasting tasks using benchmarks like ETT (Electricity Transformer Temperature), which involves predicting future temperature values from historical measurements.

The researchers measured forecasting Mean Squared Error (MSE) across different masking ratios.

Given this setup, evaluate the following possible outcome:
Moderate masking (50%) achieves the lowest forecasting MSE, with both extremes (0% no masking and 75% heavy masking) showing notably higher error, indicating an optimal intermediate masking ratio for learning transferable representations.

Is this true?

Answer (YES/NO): NO